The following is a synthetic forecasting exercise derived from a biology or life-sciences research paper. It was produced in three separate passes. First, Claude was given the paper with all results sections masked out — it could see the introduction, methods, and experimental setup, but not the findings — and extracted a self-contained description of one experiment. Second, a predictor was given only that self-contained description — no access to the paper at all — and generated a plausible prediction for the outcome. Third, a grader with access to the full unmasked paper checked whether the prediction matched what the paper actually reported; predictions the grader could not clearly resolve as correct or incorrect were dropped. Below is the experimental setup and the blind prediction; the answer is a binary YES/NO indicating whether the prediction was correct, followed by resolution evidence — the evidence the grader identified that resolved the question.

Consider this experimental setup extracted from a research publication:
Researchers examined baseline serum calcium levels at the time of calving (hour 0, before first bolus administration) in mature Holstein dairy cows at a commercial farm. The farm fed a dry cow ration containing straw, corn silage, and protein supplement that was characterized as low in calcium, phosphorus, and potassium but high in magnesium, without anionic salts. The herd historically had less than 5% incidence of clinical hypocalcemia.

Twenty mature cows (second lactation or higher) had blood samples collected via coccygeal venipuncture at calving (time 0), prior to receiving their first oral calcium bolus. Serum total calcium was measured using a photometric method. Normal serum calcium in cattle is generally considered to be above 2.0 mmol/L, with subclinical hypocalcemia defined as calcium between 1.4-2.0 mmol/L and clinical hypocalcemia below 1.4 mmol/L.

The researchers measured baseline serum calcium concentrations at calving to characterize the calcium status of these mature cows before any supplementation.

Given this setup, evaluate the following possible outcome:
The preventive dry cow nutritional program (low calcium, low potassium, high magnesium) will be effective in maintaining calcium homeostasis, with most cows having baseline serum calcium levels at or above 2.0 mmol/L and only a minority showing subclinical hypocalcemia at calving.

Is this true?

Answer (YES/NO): NO